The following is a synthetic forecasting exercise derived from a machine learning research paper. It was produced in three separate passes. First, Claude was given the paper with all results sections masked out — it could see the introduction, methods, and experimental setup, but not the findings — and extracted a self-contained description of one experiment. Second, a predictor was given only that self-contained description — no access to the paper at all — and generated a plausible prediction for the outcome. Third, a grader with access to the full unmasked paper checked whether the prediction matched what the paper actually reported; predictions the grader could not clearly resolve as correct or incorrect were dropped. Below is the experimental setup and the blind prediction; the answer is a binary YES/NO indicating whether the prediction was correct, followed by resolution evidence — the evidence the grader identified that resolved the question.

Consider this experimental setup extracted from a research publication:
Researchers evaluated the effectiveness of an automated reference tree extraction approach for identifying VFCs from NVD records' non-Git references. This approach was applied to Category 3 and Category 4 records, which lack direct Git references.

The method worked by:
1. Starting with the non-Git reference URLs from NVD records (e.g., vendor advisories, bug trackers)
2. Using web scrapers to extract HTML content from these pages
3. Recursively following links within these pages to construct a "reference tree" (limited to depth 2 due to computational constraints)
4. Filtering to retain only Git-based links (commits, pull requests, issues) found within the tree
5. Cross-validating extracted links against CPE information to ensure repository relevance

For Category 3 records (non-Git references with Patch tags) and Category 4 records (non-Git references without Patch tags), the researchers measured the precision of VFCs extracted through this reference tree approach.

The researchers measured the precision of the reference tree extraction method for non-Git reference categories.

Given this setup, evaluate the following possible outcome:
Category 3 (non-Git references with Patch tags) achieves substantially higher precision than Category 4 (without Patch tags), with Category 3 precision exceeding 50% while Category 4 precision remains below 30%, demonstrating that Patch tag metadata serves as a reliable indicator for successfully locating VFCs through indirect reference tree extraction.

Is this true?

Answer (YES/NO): NO